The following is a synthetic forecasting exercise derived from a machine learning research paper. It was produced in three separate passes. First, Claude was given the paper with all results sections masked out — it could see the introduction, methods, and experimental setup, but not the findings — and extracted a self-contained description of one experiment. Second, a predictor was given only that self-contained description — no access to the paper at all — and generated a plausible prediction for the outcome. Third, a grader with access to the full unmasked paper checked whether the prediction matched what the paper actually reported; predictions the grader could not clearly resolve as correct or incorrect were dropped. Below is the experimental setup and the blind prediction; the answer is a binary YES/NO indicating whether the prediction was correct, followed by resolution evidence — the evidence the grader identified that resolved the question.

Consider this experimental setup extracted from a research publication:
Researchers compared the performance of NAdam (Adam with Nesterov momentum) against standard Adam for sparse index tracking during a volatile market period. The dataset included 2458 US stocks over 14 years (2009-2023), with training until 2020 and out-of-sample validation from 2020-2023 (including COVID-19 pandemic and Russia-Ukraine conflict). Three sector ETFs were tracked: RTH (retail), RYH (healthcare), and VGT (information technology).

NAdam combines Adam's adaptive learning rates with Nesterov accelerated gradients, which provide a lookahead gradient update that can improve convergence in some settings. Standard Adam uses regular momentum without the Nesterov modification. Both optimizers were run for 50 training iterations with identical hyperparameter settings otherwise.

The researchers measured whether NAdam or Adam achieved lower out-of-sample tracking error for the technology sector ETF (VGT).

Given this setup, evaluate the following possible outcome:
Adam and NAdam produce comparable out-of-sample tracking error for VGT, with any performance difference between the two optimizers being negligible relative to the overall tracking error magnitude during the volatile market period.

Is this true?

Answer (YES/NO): NO